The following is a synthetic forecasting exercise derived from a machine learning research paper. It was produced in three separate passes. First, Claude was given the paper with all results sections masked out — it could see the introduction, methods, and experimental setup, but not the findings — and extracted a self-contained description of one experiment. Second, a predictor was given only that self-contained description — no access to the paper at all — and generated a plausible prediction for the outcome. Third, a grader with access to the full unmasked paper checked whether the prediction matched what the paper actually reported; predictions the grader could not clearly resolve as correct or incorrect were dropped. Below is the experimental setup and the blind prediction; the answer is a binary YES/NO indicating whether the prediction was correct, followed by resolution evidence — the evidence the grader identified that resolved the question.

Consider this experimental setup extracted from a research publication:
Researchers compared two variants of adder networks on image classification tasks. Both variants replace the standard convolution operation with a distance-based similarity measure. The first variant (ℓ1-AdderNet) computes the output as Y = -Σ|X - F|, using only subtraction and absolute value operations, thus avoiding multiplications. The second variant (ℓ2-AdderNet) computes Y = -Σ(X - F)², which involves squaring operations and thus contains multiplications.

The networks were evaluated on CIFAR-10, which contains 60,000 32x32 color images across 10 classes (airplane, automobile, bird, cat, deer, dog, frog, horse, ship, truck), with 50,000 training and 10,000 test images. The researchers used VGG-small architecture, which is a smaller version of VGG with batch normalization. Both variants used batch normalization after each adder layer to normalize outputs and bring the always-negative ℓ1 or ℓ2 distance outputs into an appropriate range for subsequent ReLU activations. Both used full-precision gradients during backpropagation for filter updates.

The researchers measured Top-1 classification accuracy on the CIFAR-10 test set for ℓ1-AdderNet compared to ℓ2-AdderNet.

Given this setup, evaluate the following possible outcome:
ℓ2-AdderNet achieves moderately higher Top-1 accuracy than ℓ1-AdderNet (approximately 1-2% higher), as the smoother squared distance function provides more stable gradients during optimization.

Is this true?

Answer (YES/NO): NO